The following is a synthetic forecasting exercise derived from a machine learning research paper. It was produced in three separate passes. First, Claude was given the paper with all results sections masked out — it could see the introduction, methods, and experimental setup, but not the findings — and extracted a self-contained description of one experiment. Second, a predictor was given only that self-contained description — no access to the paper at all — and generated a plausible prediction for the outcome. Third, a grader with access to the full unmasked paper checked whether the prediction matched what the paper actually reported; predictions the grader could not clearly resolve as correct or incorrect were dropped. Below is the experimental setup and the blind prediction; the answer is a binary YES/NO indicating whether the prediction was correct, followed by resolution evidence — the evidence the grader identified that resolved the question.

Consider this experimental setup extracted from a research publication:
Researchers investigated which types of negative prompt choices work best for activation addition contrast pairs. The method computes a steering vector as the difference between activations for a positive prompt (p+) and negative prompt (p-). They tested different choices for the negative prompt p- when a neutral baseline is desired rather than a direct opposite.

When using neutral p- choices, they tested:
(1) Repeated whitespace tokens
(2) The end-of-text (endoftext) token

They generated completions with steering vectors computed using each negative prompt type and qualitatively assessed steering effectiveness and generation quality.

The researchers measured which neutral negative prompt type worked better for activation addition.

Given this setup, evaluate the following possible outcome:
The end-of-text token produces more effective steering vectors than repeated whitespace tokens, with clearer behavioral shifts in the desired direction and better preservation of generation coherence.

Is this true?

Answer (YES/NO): NO